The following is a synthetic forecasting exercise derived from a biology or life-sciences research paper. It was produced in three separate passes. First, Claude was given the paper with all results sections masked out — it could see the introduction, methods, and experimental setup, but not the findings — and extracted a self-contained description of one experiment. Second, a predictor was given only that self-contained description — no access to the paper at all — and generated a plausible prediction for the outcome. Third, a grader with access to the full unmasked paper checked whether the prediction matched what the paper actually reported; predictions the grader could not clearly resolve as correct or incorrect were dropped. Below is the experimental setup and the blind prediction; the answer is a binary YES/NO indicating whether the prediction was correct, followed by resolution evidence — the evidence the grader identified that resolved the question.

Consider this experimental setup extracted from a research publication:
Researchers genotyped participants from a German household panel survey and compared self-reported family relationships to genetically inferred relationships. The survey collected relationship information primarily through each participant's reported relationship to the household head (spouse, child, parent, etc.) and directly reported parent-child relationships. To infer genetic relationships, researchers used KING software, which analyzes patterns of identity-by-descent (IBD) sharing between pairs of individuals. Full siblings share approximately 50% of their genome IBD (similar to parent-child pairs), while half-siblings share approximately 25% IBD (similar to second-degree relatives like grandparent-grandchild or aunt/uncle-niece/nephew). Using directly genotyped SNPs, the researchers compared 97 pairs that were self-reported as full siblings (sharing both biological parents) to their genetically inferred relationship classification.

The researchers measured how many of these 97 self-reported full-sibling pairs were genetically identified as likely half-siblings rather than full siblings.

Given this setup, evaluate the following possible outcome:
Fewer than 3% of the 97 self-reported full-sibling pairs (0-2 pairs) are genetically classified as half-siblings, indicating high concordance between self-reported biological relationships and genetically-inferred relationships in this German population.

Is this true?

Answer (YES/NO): NO